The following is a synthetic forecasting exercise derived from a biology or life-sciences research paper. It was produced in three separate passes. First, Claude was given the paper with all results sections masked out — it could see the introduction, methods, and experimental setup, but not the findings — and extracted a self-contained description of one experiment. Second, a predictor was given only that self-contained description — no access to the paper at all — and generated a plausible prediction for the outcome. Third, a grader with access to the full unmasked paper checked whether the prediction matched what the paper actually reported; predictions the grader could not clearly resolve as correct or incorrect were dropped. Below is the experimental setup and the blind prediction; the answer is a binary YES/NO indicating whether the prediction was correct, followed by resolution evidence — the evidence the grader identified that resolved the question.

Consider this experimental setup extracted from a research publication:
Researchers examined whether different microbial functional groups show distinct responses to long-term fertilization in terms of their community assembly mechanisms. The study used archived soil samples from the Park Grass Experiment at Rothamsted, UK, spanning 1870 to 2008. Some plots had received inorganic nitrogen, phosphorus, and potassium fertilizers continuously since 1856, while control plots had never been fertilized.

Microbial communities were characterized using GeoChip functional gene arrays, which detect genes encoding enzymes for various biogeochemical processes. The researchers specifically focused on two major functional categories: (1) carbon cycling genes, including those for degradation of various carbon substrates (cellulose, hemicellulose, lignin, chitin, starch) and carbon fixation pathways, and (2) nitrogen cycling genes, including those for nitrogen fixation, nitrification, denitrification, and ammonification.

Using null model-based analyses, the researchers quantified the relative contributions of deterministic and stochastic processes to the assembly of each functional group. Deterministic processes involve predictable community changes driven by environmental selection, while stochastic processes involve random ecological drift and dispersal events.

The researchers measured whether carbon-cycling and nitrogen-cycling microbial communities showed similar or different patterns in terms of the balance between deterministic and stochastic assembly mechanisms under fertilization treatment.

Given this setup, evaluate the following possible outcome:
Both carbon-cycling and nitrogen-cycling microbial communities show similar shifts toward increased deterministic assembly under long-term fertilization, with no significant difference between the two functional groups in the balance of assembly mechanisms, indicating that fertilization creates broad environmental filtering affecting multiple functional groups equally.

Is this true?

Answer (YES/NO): NO